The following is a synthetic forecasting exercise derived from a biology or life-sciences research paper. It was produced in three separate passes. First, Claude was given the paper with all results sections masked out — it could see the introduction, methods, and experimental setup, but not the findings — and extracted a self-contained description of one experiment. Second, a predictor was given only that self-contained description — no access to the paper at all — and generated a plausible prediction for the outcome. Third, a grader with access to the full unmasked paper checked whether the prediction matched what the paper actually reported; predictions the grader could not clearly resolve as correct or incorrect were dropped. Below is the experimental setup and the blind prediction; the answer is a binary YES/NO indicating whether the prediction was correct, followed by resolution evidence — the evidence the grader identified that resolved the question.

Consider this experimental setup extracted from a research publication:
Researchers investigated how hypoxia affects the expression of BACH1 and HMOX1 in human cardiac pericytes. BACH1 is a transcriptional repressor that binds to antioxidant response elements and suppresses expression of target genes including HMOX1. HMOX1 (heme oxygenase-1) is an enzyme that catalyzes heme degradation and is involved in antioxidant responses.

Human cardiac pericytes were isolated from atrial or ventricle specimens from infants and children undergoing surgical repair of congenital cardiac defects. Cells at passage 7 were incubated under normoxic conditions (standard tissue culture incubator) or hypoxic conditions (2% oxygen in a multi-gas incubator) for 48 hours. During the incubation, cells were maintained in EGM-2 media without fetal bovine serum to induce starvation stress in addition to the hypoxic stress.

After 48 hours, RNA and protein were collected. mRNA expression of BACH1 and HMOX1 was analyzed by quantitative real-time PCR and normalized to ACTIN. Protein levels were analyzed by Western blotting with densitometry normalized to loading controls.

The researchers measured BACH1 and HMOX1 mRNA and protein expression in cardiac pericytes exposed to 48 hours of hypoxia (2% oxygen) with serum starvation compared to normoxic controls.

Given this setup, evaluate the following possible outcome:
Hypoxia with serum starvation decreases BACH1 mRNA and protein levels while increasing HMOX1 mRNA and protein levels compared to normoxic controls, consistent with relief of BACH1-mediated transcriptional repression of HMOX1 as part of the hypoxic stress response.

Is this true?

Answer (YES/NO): NO